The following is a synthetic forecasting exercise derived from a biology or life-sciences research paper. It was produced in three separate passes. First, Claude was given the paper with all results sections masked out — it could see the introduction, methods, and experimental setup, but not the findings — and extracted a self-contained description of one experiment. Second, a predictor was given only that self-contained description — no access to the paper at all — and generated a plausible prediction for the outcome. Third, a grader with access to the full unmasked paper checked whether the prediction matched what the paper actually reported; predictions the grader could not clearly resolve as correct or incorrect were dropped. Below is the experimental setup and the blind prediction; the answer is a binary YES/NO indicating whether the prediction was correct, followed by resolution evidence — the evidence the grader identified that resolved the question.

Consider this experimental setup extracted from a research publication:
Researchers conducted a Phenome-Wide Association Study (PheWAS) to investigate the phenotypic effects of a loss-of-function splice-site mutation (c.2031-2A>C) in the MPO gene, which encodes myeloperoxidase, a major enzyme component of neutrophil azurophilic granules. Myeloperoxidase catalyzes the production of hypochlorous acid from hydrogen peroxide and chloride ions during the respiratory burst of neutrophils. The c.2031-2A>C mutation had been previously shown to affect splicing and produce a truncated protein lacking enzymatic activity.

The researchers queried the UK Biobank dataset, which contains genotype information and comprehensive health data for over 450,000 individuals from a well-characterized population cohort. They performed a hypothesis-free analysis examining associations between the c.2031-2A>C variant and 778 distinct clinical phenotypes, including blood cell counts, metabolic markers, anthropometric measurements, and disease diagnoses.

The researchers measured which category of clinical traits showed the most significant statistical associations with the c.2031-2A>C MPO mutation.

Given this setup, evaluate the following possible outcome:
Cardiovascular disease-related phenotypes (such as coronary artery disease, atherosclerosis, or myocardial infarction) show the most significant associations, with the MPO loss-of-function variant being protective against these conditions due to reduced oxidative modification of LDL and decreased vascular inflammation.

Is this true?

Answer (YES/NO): NO